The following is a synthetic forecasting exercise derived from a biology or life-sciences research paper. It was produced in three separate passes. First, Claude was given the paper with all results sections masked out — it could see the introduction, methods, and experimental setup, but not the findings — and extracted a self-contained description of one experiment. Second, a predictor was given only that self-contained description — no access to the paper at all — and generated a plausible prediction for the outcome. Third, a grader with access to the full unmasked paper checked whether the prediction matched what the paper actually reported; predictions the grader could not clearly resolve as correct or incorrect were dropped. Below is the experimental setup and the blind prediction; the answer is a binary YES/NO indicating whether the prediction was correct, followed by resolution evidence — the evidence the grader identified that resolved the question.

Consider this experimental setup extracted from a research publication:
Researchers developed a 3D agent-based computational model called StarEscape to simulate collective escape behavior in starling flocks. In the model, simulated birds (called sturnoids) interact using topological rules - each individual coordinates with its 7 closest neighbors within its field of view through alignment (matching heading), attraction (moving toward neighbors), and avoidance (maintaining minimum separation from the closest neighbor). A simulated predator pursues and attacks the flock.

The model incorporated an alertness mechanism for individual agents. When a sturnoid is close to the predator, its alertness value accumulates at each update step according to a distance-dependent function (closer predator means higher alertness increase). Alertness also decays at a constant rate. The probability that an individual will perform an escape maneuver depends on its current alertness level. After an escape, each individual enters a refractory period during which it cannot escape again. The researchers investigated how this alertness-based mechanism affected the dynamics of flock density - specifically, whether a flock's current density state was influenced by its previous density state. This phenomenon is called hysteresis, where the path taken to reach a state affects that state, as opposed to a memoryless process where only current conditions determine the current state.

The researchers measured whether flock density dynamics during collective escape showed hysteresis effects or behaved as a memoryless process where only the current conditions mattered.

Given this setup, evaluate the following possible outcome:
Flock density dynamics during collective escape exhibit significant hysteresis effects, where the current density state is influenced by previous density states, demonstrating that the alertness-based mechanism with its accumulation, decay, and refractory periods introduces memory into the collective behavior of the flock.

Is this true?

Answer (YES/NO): YES